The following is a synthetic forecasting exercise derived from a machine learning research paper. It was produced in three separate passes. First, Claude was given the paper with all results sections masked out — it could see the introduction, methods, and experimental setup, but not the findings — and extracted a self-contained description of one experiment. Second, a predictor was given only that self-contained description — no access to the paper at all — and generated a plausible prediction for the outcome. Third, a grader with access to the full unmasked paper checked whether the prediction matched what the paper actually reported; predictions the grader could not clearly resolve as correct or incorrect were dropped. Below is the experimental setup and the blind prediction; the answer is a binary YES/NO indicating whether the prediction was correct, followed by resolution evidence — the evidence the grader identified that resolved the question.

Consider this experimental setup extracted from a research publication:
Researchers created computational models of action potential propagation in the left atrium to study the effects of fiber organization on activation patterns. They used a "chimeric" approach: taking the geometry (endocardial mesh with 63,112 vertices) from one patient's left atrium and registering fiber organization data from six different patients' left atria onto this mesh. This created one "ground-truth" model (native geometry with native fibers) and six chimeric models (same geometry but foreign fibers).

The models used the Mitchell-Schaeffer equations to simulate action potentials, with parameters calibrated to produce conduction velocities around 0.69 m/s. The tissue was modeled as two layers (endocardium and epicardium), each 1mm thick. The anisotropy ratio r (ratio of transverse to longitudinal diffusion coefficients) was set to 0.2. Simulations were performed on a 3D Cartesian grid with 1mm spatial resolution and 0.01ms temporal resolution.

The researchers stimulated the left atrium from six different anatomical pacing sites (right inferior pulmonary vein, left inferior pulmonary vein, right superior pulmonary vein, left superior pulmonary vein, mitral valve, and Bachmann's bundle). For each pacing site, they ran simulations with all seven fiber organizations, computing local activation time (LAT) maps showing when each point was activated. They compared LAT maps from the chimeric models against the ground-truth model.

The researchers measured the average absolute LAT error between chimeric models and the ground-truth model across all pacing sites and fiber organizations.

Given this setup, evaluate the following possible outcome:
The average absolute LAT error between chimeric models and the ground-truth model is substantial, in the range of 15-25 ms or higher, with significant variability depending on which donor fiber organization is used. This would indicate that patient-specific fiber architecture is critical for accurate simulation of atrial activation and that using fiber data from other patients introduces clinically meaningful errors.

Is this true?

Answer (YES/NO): NO